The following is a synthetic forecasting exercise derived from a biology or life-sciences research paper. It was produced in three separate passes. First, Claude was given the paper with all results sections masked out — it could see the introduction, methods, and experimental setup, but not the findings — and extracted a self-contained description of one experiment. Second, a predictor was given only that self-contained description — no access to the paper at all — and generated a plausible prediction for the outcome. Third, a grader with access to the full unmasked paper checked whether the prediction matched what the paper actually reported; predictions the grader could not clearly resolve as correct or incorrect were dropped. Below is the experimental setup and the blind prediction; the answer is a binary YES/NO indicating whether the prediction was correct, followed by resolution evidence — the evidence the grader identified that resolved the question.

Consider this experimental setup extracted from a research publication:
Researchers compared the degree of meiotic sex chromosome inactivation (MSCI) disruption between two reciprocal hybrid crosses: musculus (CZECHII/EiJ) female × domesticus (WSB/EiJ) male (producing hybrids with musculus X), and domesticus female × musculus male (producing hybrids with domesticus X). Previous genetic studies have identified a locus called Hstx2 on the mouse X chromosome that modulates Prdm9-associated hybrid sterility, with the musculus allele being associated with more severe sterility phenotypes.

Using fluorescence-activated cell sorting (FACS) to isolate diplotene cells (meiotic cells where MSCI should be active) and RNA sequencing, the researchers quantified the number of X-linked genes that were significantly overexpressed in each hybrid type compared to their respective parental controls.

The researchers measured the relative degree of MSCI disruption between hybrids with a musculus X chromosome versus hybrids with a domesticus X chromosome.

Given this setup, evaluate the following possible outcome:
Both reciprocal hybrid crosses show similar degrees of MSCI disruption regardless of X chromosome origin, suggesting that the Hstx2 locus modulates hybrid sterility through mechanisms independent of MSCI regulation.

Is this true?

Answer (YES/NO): NO